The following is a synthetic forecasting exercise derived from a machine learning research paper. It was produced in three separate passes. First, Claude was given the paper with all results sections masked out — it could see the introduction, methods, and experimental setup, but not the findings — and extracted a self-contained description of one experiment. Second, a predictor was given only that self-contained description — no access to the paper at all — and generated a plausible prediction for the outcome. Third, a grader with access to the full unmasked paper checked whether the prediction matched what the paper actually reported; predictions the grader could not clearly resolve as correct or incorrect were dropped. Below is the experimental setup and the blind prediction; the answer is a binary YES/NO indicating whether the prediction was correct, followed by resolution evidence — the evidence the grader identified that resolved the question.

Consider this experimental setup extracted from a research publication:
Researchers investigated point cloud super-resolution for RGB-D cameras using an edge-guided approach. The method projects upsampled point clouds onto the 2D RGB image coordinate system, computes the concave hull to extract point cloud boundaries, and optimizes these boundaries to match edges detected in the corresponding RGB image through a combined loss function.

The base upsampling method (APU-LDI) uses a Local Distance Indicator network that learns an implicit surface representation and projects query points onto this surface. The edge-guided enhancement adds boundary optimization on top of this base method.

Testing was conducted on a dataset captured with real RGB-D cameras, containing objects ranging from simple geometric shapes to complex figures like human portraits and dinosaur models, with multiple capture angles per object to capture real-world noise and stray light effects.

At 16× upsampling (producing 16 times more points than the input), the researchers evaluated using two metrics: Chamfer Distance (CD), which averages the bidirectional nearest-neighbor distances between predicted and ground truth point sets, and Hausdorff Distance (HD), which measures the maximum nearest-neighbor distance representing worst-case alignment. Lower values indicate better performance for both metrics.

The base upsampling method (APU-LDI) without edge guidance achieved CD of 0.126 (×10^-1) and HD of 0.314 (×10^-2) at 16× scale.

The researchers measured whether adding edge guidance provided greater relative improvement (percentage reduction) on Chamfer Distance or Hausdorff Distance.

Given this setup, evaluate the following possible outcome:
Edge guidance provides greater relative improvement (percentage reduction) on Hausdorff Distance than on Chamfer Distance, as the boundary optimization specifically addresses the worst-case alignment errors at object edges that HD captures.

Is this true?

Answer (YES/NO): YES